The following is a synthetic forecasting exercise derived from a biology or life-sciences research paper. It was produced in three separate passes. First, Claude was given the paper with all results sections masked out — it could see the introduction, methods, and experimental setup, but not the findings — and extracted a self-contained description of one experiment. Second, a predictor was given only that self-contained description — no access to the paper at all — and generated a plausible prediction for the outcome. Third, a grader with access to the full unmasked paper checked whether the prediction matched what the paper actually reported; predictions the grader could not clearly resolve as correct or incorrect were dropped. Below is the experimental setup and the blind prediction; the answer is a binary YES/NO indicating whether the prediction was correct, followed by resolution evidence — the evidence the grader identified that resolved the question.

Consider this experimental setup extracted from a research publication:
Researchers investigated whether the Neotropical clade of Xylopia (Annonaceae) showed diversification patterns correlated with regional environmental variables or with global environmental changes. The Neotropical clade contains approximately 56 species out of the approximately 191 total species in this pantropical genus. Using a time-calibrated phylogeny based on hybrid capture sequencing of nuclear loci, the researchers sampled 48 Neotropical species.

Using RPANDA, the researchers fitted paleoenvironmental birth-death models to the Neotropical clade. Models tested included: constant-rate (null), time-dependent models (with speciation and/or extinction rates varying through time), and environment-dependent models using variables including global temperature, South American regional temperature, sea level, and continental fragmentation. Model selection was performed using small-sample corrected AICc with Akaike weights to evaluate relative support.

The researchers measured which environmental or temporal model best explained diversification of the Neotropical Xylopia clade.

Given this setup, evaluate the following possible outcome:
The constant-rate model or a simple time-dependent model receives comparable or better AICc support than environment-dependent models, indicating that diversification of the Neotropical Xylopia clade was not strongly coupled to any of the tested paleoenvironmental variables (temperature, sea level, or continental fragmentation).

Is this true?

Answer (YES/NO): NO